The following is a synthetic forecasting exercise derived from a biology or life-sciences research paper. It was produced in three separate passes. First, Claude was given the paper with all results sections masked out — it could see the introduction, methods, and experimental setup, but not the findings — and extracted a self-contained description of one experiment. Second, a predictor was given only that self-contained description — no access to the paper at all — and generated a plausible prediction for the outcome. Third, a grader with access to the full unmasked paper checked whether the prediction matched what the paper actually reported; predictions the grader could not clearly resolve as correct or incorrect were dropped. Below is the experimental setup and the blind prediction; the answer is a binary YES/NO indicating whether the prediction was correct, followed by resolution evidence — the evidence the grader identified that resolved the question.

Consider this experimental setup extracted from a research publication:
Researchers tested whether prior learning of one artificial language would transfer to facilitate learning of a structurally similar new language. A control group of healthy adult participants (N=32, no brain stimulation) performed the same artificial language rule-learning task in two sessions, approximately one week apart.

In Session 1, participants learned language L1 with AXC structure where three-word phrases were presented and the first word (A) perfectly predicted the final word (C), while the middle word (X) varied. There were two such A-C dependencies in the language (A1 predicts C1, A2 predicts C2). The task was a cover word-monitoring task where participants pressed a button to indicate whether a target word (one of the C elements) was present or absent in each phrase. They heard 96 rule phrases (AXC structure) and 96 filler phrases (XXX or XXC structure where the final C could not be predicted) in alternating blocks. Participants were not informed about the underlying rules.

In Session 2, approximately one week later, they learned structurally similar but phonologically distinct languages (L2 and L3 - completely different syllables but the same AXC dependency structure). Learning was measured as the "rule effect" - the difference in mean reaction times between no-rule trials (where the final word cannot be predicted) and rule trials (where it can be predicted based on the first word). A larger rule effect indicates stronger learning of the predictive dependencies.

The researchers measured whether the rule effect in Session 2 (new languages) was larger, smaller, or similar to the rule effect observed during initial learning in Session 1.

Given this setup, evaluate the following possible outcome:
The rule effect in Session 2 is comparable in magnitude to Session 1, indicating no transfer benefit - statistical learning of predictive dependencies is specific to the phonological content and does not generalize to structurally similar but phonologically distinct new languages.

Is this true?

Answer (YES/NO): NO